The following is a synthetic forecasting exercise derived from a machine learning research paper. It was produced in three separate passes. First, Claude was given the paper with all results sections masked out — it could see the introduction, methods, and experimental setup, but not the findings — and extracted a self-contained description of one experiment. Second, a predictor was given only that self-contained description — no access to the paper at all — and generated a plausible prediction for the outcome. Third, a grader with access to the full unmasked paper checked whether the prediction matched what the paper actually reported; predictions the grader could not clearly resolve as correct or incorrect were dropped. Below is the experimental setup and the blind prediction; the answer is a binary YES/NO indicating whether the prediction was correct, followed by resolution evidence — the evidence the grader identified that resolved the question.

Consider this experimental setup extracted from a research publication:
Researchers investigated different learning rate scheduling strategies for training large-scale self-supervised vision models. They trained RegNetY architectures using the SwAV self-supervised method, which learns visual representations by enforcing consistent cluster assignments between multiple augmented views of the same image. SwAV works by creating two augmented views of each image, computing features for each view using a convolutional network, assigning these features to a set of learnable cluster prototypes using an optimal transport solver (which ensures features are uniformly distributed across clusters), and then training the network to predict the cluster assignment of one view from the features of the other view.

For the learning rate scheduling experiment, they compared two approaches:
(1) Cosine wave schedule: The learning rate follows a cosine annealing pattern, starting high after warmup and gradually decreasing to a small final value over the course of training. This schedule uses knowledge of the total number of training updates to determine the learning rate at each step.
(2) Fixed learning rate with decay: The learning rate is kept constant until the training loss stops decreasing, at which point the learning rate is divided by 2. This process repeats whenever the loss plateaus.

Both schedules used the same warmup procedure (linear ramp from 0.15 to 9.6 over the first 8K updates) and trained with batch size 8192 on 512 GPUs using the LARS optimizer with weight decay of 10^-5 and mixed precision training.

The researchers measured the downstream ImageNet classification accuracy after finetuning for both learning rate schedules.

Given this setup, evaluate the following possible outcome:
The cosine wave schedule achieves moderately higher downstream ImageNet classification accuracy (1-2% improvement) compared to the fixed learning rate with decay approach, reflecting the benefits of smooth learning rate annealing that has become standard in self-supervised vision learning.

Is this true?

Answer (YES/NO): NO